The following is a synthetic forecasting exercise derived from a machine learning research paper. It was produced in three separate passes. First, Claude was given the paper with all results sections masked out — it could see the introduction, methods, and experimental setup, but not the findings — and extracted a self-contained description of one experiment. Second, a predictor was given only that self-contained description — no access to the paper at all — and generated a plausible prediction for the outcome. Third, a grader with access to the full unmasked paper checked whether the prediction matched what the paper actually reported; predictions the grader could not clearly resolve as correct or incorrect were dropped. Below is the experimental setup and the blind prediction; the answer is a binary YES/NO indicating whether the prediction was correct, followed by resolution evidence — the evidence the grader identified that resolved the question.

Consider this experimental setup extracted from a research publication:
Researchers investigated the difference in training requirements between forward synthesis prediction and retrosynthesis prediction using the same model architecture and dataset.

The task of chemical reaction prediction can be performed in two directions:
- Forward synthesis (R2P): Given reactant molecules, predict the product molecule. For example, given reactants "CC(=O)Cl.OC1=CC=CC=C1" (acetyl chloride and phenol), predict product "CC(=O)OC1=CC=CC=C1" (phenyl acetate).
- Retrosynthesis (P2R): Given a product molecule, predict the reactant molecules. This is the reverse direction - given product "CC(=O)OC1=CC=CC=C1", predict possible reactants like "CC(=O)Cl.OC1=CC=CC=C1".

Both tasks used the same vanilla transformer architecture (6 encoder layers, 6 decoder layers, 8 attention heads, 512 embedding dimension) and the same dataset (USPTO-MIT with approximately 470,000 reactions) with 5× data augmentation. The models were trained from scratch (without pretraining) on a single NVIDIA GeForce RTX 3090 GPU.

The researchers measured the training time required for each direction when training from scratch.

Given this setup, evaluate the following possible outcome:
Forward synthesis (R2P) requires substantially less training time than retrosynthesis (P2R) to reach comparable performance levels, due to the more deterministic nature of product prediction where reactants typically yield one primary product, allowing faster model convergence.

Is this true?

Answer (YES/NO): YES